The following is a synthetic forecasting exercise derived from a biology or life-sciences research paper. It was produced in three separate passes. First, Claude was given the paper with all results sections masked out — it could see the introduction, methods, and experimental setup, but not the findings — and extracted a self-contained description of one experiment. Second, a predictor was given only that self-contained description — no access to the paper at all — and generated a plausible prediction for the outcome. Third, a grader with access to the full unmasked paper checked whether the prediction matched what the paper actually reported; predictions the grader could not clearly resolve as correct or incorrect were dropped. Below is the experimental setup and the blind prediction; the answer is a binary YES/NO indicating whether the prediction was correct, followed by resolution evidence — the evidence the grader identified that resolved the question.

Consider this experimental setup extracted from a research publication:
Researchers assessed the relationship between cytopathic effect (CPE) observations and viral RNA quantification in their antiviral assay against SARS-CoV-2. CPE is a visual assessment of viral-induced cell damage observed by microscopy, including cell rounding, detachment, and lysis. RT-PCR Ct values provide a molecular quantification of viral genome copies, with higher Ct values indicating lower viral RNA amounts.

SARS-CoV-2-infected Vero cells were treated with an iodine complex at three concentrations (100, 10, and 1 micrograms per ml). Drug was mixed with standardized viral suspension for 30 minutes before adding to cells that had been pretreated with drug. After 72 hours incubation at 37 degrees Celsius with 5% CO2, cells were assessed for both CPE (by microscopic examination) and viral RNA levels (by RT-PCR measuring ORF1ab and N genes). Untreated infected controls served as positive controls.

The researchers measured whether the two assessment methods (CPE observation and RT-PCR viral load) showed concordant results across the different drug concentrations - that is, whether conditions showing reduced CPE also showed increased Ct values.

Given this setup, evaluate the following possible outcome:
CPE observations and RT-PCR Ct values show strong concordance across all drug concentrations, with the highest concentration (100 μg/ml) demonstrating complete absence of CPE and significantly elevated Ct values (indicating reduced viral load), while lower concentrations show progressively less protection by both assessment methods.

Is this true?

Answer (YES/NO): NO